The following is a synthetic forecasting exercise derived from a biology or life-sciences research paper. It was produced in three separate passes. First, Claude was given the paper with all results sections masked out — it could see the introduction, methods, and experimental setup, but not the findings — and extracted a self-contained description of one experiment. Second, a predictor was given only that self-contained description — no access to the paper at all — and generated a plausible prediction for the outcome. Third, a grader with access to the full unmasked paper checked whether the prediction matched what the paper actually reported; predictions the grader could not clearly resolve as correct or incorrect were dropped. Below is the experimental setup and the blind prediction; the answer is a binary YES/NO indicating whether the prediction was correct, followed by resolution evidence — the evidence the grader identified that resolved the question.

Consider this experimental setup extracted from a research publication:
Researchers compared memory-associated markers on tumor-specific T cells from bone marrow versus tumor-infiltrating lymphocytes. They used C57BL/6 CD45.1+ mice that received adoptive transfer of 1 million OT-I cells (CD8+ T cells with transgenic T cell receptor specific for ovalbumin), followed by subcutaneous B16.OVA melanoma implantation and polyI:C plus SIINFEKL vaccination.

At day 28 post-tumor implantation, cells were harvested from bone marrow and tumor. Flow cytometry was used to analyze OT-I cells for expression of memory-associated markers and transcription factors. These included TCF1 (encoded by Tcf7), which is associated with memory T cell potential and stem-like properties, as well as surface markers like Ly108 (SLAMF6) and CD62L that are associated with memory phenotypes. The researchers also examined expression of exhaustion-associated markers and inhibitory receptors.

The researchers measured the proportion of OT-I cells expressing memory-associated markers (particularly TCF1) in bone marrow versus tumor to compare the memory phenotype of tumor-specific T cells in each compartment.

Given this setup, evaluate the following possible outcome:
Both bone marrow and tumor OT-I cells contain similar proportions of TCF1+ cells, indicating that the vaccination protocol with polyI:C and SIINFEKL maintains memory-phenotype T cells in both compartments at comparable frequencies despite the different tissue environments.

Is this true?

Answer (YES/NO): NO